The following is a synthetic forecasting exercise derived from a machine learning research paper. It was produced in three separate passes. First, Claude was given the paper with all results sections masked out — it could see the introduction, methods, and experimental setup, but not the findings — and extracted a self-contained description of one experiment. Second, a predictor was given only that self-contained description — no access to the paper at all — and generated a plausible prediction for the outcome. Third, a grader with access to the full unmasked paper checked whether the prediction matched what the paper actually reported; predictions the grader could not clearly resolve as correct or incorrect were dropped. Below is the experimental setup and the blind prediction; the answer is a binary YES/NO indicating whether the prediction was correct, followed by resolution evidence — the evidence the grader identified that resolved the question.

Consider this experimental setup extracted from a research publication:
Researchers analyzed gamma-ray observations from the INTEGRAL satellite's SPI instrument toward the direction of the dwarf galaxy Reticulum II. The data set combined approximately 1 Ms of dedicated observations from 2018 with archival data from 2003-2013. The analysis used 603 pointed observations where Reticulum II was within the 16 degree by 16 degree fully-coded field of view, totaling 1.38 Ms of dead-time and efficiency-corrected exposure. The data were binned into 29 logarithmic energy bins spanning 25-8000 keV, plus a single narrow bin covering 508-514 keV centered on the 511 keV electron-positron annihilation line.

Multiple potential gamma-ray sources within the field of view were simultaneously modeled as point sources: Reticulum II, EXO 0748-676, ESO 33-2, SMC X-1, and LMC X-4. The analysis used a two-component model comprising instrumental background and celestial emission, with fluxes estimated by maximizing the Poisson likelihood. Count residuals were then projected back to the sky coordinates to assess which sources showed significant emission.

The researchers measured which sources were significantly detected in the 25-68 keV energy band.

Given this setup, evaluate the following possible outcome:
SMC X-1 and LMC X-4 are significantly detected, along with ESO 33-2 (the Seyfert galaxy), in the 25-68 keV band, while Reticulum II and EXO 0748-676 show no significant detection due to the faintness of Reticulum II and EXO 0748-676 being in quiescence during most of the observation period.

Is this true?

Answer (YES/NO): NO